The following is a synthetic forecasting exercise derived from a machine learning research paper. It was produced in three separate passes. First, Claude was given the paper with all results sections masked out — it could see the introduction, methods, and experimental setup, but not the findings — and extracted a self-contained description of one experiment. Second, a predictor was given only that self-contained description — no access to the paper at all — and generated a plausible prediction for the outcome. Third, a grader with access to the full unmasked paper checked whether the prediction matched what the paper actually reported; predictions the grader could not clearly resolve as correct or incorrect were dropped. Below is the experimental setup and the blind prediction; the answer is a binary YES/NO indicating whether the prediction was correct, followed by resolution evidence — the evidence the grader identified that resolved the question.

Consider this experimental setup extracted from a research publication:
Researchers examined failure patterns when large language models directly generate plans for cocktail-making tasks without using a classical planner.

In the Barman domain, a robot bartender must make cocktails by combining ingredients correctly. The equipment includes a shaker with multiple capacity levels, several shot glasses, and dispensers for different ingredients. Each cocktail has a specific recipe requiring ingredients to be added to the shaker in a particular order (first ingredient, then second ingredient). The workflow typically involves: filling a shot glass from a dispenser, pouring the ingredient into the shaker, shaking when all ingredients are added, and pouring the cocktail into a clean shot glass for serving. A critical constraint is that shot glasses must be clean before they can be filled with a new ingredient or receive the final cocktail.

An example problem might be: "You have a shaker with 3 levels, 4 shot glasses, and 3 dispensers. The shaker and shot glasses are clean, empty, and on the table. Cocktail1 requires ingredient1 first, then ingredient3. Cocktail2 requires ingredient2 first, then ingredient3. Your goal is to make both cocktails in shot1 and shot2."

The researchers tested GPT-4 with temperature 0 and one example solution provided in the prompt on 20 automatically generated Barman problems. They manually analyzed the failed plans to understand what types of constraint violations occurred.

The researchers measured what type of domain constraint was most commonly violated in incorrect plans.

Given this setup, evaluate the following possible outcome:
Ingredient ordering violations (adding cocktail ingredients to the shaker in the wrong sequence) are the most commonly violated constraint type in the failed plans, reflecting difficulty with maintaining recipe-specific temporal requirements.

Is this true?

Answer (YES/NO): NO